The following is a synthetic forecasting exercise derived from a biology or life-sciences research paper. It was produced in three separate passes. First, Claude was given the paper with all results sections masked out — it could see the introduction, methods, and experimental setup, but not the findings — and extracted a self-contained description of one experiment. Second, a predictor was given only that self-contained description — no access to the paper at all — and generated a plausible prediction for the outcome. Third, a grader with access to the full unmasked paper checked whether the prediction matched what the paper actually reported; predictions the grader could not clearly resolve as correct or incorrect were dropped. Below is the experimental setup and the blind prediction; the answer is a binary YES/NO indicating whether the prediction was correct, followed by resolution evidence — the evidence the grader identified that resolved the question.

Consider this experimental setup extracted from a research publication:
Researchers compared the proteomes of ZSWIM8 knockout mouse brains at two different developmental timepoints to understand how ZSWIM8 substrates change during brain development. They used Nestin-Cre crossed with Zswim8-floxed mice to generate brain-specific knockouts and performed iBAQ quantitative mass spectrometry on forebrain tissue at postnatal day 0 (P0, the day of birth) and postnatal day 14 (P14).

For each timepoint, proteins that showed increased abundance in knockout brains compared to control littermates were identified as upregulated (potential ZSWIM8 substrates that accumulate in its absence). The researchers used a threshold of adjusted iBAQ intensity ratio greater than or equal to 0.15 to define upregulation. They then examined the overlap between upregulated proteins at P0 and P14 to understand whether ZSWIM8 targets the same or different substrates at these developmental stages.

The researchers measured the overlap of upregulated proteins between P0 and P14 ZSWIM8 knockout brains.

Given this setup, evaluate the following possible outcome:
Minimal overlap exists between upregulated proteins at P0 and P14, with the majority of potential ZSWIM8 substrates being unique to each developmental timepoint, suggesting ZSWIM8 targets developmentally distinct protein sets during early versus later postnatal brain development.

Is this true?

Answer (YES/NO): NO